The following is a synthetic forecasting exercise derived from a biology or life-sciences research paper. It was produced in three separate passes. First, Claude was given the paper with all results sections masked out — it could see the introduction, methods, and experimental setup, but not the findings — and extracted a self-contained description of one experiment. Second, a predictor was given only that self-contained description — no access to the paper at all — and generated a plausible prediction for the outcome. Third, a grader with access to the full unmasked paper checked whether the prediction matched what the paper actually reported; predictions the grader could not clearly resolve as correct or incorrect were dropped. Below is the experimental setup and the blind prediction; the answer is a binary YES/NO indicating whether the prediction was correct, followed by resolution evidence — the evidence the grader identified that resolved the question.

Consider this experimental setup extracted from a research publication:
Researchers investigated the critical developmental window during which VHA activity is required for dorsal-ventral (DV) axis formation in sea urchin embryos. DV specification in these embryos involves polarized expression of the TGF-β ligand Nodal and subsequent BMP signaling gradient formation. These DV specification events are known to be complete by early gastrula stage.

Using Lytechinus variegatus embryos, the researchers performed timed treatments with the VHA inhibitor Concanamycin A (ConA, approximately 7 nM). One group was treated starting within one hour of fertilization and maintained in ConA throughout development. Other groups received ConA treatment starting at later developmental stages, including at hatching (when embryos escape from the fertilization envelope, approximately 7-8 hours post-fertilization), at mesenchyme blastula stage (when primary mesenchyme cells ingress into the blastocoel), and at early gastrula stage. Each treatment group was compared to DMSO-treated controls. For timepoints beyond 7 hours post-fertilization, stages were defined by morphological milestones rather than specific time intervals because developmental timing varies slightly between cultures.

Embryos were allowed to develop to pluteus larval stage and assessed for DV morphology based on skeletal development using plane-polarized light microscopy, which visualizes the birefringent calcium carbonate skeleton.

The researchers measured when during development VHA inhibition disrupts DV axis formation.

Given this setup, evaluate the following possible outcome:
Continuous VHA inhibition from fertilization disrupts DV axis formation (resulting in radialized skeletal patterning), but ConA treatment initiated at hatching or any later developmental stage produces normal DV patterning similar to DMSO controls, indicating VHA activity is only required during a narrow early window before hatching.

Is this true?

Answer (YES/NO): NO